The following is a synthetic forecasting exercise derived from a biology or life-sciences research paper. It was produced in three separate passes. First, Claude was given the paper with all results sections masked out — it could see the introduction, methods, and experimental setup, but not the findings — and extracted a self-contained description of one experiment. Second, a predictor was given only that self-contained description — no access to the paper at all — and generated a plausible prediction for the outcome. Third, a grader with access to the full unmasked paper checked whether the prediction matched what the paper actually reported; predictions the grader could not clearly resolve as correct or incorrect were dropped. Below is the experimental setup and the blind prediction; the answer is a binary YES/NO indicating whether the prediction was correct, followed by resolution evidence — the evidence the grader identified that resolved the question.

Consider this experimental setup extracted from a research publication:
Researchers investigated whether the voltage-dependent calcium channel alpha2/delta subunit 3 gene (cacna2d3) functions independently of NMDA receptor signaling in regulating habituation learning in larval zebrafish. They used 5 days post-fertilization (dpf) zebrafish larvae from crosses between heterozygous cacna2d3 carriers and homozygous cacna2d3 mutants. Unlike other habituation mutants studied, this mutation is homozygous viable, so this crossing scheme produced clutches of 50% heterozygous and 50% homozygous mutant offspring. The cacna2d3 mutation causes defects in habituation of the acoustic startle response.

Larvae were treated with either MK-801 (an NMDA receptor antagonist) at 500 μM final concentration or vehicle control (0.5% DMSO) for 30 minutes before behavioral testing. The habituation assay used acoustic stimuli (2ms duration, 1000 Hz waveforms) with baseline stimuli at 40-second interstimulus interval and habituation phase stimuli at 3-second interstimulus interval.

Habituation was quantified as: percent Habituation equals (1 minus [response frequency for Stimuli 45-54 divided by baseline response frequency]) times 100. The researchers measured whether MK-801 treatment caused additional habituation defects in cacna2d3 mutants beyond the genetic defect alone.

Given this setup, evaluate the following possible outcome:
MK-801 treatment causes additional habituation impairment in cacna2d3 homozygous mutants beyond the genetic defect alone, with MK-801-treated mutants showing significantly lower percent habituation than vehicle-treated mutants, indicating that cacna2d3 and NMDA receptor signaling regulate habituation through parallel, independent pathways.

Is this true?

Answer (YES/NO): YES